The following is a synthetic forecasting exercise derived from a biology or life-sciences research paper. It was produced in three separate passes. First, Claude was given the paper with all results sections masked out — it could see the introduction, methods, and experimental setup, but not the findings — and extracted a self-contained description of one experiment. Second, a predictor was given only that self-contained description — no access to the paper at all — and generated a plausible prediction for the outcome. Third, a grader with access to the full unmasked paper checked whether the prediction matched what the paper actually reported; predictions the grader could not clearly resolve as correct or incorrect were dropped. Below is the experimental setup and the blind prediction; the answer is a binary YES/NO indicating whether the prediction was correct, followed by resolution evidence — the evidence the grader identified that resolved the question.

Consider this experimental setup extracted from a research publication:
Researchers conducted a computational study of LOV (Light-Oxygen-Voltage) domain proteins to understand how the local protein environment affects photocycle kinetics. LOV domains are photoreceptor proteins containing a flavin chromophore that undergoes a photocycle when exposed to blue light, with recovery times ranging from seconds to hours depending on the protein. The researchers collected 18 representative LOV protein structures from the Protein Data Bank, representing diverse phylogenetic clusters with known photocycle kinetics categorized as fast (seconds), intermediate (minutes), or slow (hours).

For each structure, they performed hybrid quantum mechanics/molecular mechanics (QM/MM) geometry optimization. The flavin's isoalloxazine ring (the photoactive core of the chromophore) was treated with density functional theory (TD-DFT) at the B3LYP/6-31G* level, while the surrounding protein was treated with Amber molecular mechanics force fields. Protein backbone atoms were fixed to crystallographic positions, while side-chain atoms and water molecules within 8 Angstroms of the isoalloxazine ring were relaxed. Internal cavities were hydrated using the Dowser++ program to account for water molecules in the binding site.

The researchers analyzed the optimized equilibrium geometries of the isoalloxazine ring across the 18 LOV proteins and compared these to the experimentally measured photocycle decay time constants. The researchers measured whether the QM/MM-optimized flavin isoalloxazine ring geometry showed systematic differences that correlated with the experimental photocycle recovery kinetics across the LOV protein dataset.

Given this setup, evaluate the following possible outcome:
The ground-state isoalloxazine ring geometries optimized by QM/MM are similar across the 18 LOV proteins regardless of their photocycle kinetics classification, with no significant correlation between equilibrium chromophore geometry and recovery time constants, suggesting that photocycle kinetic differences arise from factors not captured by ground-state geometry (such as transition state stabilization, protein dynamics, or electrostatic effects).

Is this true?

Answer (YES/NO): NO